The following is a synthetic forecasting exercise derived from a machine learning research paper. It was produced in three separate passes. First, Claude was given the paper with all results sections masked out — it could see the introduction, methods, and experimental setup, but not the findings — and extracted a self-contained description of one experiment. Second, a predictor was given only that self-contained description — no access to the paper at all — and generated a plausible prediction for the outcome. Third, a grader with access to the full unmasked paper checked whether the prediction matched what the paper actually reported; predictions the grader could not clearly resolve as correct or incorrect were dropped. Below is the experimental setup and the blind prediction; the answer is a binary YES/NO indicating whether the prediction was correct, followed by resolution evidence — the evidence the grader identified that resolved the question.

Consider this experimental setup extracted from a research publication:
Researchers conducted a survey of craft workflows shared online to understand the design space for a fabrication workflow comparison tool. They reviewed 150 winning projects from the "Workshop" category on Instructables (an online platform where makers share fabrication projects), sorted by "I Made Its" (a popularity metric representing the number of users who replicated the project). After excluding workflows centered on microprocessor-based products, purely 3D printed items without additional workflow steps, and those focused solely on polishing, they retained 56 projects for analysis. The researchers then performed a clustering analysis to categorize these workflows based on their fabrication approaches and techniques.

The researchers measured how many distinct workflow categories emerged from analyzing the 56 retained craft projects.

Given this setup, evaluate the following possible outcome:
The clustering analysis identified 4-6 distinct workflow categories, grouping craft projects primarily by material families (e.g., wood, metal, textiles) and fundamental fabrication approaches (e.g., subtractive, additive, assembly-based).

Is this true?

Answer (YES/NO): NO